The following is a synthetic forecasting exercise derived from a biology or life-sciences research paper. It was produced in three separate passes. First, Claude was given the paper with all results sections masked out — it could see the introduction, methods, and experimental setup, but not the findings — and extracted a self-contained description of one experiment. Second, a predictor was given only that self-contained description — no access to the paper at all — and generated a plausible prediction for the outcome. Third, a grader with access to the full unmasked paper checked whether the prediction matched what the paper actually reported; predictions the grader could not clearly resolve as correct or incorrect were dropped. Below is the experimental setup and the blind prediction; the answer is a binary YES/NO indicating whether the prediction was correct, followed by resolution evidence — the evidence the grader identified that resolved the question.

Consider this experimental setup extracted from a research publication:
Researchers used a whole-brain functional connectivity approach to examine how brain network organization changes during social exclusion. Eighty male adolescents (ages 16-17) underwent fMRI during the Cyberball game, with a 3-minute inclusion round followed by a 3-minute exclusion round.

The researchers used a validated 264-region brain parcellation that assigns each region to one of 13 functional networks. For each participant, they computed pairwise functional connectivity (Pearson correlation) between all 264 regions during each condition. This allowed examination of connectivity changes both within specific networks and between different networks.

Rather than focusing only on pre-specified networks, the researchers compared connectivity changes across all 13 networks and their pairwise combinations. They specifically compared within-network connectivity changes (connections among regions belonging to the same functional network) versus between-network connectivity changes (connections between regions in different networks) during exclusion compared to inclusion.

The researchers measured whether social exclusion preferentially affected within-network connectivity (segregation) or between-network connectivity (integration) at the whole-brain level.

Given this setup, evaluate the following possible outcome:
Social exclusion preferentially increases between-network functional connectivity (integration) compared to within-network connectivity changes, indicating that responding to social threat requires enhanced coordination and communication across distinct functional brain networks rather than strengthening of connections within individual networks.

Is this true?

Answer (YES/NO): NO